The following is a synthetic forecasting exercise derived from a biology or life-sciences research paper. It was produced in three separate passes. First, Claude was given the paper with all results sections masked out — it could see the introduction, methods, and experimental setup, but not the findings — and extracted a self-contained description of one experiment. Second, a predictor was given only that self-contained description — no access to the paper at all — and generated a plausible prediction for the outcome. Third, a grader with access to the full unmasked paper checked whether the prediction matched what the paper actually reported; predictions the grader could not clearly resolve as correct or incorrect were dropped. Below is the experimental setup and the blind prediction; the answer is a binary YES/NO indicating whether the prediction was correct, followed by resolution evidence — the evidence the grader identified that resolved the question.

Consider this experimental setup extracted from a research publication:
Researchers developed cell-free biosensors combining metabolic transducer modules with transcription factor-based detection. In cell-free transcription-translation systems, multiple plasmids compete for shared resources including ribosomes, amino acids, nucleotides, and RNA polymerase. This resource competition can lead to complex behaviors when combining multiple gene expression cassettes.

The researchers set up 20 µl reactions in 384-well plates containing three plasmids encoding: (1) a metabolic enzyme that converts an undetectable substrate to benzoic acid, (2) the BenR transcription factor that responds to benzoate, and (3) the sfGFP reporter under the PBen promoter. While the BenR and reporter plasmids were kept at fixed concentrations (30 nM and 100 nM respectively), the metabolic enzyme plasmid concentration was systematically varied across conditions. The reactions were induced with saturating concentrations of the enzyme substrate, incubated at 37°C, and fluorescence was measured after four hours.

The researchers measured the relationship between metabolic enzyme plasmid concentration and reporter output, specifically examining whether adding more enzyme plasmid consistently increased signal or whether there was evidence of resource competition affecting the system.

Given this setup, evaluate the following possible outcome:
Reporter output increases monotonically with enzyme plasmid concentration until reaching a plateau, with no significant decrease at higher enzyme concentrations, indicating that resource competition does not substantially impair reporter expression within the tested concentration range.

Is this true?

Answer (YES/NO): NO